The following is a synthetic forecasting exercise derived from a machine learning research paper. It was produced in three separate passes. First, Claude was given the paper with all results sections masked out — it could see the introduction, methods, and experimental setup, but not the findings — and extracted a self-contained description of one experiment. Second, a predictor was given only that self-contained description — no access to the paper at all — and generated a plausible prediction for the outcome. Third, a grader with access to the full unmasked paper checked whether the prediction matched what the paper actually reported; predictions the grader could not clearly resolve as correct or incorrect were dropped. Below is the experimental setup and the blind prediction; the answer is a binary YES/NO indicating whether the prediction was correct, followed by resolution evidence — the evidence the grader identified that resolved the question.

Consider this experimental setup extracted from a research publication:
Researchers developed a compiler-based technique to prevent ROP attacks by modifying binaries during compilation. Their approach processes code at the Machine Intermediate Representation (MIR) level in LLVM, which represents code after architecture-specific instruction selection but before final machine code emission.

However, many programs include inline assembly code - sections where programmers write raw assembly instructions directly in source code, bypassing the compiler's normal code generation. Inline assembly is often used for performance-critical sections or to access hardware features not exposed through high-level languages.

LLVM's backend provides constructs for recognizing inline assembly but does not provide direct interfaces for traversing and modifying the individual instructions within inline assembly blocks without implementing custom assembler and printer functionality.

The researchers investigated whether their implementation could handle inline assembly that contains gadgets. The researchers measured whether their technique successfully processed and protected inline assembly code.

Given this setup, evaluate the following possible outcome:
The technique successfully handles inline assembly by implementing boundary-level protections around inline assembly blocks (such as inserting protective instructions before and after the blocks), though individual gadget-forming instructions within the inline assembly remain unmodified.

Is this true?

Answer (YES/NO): NO